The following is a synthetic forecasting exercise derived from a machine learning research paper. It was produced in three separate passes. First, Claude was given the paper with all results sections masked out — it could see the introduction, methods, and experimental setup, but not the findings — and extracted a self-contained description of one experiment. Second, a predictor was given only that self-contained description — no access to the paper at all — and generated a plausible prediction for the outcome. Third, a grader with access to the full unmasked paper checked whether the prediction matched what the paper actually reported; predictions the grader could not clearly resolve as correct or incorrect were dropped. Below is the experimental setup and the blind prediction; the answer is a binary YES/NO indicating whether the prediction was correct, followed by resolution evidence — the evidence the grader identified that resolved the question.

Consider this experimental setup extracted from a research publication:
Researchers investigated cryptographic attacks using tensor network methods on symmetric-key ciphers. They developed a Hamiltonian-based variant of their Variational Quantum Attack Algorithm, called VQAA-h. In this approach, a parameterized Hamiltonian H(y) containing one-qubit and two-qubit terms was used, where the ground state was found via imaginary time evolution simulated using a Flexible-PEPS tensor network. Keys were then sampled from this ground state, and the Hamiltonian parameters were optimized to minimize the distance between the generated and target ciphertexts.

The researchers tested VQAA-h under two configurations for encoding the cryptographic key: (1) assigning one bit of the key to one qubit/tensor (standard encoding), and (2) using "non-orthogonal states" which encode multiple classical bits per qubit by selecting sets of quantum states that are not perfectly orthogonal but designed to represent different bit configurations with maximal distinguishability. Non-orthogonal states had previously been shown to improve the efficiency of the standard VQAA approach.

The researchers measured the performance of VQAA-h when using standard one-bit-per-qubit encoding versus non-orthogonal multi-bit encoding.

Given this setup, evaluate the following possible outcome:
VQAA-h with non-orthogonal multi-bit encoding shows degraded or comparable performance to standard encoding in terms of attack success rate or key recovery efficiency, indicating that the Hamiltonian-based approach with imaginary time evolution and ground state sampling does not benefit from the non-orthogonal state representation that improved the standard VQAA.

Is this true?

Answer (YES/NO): YES